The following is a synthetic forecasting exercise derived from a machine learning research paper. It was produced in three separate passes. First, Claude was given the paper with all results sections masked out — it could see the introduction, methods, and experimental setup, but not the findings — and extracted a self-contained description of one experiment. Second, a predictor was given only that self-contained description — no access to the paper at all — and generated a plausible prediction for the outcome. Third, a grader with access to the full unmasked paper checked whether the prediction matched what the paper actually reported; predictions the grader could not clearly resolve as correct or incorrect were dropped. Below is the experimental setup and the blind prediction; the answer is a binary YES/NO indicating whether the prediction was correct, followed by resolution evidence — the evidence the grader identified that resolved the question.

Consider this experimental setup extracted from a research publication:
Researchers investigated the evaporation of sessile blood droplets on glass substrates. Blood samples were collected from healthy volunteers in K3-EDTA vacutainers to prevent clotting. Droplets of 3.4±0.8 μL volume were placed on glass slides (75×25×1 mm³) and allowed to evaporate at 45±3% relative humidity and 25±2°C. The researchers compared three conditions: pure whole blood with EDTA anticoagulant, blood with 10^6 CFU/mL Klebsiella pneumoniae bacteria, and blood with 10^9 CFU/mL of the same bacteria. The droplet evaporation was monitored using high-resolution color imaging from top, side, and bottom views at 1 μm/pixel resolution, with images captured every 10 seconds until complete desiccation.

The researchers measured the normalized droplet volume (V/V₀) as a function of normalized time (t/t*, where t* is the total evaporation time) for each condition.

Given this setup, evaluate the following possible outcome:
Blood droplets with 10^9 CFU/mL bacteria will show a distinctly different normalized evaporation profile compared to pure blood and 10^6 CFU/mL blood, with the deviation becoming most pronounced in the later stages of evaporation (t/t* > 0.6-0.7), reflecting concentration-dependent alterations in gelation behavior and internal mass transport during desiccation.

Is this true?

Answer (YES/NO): NO